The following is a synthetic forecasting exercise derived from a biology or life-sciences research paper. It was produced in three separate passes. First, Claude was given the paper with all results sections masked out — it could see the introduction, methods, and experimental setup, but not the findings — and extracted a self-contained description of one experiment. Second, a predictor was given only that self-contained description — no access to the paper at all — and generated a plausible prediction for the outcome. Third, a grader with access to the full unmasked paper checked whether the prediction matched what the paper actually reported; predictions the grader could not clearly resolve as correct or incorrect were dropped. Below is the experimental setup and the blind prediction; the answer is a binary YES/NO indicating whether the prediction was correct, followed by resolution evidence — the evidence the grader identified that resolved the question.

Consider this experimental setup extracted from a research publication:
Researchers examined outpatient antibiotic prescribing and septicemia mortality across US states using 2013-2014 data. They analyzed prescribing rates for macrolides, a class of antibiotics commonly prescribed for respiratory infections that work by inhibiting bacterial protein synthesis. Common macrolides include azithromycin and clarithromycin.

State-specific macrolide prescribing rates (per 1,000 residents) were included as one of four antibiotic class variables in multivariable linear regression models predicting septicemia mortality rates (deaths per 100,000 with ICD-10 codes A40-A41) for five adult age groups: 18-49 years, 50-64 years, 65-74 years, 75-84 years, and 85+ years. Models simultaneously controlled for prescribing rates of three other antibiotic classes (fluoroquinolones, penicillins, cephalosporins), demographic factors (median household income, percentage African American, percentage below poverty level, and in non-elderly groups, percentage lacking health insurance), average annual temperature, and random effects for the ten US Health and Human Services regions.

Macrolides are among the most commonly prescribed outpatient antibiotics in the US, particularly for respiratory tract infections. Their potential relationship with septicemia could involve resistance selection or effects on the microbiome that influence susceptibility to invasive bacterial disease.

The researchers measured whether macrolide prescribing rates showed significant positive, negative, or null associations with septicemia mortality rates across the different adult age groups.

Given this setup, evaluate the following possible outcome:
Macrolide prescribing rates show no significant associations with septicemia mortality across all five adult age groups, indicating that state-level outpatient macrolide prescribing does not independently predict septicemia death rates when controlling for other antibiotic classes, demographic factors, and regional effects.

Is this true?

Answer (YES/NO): YES